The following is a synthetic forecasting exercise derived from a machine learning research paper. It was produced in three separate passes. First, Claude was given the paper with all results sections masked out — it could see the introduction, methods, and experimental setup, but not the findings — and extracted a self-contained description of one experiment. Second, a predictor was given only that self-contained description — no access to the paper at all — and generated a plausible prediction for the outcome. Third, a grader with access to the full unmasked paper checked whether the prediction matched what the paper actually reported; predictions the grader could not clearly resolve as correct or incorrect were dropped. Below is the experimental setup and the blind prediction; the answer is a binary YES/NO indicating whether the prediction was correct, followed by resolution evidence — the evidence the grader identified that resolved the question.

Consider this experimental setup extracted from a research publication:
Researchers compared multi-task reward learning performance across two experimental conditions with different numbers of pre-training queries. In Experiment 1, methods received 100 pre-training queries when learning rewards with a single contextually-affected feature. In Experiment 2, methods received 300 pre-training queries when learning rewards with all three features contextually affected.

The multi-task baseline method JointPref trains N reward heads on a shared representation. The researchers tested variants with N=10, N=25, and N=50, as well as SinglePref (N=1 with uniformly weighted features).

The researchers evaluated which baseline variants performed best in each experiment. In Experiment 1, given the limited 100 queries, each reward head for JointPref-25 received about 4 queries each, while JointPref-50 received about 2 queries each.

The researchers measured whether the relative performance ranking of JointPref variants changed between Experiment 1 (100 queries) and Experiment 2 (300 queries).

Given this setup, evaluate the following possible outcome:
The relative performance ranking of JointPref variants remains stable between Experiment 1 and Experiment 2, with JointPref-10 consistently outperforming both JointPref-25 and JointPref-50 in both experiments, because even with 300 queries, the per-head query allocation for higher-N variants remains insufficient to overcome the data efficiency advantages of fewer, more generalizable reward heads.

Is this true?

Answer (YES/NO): NO